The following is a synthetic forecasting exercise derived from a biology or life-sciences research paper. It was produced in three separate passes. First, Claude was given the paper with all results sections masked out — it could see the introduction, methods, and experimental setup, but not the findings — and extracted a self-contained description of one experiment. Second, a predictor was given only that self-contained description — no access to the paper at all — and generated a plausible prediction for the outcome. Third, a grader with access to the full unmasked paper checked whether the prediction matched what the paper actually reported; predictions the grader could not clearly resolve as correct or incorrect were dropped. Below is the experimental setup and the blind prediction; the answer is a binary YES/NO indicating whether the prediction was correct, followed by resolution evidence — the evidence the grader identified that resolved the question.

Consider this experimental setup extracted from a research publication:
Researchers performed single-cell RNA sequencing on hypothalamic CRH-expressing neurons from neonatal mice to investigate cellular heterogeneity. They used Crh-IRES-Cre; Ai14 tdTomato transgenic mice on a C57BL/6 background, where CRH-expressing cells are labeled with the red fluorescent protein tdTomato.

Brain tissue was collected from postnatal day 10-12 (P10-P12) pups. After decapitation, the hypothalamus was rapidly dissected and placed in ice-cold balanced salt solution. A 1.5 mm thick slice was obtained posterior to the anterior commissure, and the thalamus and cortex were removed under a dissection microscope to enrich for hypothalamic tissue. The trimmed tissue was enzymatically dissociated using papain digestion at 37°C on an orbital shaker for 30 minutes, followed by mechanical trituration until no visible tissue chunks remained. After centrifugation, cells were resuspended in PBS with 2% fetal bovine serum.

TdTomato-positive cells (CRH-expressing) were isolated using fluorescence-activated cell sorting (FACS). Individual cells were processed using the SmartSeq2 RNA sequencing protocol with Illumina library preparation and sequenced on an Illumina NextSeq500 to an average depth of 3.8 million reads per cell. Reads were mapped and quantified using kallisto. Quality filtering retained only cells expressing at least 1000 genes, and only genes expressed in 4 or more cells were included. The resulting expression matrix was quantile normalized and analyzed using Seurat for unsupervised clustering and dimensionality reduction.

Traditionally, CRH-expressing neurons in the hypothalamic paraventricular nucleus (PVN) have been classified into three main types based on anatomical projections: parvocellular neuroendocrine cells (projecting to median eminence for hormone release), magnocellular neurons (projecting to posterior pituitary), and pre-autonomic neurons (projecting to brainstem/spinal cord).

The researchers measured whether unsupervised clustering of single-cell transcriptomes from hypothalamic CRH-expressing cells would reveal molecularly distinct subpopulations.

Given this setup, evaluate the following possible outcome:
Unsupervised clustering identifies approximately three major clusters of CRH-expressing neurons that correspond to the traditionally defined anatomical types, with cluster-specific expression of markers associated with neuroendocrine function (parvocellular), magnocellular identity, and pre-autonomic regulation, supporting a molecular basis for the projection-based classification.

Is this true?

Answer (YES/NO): NO